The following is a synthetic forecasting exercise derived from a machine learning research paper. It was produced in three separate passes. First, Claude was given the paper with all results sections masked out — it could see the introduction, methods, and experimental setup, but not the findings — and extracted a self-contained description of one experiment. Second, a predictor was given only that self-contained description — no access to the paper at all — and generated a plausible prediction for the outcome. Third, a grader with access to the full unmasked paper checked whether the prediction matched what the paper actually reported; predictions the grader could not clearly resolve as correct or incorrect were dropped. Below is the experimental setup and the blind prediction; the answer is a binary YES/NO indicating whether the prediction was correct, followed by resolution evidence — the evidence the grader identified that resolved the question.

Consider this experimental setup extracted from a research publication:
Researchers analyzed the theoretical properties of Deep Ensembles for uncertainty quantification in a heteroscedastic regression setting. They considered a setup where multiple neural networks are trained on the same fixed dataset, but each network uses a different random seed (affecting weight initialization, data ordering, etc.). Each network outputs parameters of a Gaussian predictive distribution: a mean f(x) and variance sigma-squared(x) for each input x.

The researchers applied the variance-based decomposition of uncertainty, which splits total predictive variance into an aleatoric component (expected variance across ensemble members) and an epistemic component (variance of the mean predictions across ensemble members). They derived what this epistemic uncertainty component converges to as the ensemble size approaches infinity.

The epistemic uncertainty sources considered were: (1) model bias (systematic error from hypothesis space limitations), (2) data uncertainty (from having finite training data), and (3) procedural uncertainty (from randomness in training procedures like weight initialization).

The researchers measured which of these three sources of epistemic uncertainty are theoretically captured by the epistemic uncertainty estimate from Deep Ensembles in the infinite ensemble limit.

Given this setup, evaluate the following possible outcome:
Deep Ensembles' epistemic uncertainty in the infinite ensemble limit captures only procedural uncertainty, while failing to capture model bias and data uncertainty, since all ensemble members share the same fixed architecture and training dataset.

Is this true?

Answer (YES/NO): YES